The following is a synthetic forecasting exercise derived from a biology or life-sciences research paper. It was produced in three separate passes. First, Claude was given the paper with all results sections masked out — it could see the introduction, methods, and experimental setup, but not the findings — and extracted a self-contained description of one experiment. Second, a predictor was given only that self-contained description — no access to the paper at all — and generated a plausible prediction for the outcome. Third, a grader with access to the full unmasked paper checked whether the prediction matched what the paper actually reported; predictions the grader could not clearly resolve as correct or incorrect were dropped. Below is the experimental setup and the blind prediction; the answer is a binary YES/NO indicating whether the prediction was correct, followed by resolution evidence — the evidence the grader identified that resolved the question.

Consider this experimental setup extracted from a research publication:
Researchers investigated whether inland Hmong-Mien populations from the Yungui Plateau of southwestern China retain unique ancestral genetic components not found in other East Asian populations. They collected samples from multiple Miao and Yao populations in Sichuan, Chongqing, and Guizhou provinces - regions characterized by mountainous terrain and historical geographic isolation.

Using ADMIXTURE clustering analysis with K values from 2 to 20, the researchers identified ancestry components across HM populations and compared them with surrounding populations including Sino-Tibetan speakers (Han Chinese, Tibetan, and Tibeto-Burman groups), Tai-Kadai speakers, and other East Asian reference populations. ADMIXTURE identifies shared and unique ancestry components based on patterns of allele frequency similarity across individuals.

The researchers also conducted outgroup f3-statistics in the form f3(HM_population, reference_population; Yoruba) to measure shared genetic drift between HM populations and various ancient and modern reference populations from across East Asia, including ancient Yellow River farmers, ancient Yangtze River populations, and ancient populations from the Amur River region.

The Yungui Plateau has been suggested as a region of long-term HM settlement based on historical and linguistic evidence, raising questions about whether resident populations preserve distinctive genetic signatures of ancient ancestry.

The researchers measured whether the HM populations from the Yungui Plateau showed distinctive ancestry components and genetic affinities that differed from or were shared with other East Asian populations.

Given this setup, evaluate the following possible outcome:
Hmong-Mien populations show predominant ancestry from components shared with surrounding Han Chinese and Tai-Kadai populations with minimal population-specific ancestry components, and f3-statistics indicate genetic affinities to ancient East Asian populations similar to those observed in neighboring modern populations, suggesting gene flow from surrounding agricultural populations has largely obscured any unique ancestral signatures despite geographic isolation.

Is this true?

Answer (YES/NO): NO